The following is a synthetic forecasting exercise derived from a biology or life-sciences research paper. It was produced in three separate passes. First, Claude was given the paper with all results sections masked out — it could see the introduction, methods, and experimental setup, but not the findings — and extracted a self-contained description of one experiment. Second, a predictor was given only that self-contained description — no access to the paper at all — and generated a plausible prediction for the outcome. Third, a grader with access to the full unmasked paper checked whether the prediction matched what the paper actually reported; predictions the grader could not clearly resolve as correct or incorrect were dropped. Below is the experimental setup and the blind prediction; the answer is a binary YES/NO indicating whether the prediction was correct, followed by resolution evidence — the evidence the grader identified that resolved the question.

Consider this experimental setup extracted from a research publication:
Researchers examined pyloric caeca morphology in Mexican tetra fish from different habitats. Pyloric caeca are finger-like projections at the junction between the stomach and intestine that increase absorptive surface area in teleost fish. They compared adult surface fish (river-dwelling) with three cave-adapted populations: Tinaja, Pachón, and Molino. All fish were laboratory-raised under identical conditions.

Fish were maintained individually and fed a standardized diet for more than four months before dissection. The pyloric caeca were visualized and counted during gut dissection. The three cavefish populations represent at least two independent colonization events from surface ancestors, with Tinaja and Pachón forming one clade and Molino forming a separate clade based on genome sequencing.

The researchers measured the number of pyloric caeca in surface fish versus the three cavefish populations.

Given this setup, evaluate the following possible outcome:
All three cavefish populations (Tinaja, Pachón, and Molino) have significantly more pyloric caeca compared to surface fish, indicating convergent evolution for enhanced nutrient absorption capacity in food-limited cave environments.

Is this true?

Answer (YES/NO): NO